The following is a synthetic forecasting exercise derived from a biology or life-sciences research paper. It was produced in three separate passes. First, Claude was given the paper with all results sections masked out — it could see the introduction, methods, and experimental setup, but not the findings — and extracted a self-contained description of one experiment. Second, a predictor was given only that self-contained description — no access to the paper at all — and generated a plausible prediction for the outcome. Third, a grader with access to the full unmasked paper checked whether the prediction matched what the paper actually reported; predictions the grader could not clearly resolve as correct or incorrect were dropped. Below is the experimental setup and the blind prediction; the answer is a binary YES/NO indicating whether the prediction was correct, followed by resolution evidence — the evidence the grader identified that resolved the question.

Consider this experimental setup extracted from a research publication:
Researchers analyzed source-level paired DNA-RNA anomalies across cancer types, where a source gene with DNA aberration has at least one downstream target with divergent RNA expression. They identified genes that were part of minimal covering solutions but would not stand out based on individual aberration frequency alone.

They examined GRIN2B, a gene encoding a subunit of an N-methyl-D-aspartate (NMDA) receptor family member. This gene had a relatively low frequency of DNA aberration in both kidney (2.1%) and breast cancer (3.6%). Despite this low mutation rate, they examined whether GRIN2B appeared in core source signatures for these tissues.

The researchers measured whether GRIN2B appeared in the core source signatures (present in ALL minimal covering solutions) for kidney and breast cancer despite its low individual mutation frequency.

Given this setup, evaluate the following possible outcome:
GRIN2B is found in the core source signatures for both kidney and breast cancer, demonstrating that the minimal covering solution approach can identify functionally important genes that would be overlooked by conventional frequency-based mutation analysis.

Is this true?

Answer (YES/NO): YES